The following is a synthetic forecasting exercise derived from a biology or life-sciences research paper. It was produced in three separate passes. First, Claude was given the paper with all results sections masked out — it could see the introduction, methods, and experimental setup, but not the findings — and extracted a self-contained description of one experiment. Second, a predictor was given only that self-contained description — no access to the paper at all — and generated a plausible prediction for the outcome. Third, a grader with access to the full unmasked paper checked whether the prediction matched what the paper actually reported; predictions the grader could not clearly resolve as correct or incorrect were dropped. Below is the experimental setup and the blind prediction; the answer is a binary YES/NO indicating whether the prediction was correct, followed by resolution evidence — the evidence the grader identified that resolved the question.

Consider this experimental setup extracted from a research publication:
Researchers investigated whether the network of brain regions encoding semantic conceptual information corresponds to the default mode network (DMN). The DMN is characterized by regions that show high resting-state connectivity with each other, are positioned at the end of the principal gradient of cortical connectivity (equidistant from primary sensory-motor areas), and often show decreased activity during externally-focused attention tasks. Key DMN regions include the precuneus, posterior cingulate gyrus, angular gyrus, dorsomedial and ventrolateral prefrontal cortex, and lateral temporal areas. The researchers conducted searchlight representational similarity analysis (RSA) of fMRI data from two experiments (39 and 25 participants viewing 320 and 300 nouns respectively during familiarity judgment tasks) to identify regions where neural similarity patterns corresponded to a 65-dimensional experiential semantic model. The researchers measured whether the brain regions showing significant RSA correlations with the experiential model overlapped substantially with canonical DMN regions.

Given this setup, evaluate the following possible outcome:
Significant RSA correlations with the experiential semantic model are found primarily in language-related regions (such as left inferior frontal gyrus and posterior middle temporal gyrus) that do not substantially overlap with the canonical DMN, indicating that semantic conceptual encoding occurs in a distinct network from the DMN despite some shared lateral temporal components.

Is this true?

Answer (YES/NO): NO